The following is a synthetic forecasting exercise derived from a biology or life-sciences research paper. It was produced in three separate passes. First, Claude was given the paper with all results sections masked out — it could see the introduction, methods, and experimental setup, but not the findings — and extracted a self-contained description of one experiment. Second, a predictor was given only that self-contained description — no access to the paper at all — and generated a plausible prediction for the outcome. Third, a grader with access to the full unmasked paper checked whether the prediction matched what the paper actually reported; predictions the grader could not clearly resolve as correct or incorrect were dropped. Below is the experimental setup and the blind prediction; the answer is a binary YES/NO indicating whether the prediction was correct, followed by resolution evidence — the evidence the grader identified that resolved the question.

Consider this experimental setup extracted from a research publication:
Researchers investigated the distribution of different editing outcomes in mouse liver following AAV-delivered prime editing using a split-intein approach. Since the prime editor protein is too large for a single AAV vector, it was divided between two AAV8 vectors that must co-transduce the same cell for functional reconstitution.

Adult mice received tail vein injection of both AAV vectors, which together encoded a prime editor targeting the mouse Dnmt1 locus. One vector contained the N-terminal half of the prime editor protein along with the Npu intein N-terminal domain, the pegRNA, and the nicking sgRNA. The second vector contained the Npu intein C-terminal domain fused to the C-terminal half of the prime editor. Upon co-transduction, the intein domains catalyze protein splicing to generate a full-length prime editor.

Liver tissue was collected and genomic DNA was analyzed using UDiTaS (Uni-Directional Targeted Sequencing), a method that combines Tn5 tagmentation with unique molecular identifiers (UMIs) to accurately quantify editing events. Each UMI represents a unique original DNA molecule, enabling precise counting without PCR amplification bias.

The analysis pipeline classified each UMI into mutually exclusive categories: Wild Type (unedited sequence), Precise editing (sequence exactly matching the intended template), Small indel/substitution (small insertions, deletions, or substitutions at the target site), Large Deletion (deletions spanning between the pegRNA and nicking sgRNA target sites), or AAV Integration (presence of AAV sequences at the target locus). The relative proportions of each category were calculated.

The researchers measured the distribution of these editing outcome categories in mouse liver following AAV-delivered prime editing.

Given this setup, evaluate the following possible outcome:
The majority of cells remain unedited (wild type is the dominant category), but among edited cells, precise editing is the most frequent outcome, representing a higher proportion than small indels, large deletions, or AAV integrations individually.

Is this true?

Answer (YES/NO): YES